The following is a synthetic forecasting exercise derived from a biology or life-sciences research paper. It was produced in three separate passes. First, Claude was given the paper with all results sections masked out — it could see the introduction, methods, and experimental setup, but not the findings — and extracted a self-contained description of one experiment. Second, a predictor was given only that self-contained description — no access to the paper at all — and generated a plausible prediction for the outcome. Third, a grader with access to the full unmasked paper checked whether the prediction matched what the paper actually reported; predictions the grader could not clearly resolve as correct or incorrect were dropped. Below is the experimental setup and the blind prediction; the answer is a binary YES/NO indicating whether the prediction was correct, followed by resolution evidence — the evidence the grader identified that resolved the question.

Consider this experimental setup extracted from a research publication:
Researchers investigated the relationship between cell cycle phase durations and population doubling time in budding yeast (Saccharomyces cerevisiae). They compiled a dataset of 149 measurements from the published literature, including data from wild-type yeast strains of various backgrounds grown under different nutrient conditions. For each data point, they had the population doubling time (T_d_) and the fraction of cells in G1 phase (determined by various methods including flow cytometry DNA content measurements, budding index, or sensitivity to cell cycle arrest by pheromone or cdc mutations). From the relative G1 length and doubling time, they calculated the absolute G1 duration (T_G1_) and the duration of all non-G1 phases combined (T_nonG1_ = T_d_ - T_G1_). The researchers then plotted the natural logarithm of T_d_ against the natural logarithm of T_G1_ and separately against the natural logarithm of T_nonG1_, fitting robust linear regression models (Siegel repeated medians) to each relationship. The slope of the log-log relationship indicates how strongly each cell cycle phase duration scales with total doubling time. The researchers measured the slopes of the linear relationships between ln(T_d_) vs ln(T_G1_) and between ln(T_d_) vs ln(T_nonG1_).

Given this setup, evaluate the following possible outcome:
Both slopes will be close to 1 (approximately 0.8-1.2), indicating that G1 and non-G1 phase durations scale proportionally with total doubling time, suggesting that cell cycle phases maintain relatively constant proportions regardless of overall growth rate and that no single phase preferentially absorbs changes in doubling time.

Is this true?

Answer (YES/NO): NO